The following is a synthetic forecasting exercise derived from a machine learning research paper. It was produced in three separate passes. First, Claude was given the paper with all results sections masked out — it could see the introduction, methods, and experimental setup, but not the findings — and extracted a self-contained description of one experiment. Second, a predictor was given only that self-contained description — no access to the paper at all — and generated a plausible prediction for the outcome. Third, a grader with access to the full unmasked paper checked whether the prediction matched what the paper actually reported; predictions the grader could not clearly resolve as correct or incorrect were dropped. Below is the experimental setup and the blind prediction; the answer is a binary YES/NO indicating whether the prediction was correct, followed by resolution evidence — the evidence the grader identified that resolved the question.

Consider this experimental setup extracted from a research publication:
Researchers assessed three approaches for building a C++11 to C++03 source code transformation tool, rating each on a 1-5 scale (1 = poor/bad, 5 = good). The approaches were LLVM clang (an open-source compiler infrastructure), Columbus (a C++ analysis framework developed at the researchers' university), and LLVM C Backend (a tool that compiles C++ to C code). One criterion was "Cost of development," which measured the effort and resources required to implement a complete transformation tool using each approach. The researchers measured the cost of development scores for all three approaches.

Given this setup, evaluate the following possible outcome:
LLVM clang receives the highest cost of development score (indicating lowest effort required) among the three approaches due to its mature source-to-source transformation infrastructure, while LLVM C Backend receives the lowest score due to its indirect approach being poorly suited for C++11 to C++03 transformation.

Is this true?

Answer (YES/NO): NO